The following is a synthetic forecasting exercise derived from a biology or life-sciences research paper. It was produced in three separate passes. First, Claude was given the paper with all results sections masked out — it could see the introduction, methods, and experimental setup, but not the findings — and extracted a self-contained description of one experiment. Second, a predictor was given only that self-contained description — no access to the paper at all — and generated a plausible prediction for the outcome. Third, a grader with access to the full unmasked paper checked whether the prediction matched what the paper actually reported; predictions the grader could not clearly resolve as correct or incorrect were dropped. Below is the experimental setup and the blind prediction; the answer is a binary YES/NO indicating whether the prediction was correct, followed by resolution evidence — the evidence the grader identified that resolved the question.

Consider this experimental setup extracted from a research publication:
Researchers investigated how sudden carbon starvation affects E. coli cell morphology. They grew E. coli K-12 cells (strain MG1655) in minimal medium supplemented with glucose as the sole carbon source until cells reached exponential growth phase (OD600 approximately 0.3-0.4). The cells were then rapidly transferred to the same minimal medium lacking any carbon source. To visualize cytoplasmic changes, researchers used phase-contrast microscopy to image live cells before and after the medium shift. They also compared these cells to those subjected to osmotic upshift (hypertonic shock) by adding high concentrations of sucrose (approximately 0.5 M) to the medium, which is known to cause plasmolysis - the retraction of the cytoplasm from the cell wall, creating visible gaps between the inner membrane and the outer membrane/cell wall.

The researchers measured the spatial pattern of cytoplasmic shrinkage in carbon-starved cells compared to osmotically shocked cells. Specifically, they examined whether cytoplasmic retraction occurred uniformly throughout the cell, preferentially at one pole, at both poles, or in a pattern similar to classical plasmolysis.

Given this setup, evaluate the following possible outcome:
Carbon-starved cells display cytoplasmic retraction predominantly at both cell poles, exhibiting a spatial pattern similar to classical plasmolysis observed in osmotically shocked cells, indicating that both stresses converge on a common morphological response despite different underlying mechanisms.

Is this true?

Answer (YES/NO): NO